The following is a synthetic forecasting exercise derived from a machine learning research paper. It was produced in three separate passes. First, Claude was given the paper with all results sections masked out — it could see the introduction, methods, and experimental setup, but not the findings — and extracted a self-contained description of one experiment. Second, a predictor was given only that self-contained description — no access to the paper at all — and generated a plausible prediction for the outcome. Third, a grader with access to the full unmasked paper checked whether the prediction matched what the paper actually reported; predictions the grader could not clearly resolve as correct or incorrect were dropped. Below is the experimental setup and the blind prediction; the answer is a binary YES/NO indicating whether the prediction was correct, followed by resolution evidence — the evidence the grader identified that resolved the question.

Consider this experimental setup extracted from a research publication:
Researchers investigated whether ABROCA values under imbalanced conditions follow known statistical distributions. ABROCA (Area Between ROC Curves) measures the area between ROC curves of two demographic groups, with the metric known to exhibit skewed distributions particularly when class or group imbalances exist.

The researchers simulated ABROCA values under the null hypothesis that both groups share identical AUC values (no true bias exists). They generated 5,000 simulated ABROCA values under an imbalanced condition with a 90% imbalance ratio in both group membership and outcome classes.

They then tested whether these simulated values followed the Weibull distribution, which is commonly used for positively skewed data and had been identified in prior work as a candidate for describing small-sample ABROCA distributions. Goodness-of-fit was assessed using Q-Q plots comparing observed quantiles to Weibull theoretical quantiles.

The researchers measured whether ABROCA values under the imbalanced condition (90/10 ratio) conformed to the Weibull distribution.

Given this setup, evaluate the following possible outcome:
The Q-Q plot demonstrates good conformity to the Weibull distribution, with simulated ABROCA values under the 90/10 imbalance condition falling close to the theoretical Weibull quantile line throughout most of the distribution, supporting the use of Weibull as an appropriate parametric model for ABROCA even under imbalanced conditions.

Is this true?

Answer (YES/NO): NO